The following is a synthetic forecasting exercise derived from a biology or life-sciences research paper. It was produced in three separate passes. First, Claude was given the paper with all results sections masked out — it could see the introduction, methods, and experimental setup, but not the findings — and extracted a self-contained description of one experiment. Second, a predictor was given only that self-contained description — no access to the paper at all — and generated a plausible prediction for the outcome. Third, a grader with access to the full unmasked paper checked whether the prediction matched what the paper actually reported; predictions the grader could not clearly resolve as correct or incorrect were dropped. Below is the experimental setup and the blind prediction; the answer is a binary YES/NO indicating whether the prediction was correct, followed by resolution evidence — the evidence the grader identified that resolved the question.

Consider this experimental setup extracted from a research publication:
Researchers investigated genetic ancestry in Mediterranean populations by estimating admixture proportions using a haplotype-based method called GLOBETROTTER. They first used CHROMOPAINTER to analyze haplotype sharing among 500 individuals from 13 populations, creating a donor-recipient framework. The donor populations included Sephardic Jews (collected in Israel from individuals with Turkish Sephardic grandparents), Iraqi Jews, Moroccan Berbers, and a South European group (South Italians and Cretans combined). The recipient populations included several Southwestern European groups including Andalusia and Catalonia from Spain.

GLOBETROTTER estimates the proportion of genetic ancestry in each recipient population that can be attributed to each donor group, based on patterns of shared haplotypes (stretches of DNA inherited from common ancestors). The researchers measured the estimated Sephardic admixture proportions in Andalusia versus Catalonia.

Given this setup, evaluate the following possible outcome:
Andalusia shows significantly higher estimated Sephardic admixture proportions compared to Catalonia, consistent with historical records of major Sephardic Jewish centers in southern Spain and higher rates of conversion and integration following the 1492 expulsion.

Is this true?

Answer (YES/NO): YES